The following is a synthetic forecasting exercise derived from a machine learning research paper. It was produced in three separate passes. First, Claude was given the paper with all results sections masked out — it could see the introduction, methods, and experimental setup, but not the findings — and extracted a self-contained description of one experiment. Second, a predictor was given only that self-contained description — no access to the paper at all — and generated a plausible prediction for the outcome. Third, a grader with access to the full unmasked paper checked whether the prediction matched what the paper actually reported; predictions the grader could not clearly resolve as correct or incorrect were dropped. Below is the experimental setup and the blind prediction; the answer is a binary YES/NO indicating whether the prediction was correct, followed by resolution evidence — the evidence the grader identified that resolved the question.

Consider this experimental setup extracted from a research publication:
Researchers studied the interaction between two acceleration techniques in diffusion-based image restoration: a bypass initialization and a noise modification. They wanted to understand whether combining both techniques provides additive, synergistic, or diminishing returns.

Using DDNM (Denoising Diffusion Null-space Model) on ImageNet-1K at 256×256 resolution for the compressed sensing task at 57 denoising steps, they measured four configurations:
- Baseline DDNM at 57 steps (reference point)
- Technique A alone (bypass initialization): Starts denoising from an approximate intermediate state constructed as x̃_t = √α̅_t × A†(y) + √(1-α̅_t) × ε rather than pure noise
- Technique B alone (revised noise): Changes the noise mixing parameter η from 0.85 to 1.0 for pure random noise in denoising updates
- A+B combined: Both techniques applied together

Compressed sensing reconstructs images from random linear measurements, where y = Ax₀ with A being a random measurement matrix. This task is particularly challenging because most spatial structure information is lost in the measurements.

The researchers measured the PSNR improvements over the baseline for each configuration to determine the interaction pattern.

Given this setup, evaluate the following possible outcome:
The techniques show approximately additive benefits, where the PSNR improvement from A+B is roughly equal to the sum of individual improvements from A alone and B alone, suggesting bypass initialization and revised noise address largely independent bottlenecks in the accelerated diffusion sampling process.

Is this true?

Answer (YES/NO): NO